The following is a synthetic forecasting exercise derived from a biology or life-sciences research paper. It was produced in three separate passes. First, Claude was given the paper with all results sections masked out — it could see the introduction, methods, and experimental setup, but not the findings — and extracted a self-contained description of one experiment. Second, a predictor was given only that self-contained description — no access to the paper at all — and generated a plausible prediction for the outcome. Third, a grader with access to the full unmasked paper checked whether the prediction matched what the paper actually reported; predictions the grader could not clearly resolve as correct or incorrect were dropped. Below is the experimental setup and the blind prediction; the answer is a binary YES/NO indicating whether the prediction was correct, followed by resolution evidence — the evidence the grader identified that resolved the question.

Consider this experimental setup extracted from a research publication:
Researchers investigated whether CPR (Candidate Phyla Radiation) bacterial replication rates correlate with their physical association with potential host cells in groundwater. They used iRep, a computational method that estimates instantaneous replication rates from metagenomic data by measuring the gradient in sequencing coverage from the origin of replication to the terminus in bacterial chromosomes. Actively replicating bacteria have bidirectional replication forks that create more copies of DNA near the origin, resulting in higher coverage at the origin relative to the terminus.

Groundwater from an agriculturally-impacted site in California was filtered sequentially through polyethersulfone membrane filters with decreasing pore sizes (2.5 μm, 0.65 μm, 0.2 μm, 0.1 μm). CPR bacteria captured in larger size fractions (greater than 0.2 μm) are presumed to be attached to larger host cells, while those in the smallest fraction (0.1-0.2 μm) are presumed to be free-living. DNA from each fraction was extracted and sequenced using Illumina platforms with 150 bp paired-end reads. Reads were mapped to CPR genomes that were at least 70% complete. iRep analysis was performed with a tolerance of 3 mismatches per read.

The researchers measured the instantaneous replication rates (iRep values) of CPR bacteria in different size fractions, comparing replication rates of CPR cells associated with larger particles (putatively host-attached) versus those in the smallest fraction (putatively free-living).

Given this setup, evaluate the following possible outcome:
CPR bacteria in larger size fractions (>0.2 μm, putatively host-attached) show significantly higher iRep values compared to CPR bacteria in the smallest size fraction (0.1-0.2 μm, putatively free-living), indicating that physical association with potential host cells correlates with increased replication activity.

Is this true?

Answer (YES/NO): NO